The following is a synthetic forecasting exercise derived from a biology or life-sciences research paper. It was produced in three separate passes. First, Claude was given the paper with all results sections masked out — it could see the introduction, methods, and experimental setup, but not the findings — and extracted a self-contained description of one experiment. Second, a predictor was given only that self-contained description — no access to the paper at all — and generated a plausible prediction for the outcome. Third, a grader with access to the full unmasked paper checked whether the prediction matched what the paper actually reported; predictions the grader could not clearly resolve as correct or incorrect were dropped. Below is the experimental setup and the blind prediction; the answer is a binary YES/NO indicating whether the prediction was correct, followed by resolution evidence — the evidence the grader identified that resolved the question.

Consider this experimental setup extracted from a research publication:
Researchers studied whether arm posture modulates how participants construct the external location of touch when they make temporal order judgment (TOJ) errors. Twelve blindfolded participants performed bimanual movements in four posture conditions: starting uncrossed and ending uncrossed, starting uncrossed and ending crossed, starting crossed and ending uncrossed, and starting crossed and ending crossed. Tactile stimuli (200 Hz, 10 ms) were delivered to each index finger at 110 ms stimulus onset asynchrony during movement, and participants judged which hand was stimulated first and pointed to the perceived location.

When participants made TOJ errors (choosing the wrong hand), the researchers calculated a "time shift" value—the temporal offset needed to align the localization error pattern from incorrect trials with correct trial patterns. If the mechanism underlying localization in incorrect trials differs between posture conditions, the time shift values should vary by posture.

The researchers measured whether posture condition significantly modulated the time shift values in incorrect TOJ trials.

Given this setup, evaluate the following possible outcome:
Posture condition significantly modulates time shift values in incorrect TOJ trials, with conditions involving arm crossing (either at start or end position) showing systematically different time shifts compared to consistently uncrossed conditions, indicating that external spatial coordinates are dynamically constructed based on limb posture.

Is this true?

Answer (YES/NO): NO